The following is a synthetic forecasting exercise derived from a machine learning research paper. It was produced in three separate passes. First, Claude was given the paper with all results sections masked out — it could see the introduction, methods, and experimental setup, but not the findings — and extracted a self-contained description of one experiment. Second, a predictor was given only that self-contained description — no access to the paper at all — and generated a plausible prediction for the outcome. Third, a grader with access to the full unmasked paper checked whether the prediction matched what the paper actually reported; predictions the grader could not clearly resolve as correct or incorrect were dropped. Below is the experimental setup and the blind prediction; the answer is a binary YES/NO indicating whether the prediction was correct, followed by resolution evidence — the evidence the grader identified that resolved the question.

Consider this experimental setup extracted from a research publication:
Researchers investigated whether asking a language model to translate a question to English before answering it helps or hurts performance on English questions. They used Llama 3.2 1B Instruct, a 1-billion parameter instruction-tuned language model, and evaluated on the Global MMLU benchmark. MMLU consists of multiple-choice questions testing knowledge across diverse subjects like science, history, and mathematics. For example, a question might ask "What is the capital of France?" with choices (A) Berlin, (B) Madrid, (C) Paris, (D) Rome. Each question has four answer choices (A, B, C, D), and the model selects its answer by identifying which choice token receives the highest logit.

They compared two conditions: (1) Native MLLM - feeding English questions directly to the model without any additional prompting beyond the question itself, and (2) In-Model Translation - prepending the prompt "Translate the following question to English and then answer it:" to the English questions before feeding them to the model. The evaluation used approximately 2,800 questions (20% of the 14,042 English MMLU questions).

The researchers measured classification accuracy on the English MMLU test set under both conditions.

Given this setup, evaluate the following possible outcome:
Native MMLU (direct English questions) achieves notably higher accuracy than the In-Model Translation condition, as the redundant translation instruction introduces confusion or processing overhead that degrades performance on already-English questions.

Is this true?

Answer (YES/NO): YES